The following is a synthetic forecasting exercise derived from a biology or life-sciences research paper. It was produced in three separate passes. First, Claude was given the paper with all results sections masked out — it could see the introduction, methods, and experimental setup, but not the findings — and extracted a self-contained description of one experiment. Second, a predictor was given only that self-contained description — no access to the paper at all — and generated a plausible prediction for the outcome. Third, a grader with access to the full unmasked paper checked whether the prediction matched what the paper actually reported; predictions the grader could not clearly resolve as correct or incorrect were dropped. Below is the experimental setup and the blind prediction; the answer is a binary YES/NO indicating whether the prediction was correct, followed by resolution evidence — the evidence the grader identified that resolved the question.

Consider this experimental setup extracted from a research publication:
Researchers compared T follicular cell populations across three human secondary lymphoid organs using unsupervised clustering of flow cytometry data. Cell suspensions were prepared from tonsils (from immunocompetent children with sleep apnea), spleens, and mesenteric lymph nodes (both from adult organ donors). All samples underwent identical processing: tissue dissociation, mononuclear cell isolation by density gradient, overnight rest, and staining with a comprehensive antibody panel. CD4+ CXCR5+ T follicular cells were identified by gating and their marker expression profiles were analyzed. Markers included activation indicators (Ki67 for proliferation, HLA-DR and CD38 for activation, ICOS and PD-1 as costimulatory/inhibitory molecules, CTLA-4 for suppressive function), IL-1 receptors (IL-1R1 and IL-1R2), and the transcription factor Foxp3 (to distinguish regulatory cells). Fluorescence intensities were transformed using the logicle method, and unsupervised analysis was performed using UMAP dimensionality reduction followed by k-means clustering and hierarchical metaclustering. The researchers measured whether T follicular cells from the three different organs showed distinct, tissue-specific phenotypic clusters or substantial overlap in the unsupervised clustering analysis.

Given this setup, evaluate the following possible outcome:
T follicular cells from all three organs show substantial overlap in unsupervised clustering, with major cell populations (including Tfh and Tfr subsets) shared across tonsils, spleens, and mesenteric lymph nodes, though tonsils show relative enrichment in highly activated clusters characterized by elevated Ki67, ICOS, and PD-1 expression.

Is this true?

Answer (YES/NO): YES